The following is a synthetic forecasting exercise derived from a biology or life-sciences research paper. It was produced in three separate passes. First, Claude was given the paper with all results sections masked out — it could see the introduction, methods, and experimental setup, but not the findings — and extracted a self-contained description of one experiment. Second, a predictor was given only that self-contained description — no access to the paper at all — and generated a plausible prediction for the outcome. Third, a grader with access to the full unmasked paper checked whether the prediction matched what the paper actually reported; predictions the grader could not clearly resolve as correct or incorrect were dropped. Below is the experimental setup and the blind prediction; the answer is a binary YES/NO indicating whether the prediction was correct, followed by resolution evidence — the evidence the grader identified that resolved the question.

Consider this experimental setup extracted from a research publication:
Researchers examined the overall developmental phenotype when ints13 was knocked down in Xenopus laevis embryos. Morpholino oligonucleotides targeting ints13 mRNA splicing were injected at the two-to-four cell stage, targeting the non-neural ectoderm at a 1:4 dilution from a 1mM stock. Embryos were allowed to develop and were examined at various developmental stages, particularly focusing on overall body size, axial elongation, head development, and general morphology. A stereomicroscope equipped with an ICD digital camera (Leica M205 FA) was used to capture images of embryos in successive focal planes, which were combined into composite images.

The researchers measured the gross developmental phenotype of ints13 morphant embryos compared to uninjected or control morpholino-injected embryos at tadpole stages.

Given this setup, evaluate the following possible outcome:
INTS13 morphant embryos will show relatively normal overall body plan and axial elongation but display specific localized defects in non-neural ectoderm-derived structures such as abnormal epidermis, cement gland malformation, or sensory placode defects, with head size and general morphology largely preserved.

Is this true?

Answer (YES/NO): NO